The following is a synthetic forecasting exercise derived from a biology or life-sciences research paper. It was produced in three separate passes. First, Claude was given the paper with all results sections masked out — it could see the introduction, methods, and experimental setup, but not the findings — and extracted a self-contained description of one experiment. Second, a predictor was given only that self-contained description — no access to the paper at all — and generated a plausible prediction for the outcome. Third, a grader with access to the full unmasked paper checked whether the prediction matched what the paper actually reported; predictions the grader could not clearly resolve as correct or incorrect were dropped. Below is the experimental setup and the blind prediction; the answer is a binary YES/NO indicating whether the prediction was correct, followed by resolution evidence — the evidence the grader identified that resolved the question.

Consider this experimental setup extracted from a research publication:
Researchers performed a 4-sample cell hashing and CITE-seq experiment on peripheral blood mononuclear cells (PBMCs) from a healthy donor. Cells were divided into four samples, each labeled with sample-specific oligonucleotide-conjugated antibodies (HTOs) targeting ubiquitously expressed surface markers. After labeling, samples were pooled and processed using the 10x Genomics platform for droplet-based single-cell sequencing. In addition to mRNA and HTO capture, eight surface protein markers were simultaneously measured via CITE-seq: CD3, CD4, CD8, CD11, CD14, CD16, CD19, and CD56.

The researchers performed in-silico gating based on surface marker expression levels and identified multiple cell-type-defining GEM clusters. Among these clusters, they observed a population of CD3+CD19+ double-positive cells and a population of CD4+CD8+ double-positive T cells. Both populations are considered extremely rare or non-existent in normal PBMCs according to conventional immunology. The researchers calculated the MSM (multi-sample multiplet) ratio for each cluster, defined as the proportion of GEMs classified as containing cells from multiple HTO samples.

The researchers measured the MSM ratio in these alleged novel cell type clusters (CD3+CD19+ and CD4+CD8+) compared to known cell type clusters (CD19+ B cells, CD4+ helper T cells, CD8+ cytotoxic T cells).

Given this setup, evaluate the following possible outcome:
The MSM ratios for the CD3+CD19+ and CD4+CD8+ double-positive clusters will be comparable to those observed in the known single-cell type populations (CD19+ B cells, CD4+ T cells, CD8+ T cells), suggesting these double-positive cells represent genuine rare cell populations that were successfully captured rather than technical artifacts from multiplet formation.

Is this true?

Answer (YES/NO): NO